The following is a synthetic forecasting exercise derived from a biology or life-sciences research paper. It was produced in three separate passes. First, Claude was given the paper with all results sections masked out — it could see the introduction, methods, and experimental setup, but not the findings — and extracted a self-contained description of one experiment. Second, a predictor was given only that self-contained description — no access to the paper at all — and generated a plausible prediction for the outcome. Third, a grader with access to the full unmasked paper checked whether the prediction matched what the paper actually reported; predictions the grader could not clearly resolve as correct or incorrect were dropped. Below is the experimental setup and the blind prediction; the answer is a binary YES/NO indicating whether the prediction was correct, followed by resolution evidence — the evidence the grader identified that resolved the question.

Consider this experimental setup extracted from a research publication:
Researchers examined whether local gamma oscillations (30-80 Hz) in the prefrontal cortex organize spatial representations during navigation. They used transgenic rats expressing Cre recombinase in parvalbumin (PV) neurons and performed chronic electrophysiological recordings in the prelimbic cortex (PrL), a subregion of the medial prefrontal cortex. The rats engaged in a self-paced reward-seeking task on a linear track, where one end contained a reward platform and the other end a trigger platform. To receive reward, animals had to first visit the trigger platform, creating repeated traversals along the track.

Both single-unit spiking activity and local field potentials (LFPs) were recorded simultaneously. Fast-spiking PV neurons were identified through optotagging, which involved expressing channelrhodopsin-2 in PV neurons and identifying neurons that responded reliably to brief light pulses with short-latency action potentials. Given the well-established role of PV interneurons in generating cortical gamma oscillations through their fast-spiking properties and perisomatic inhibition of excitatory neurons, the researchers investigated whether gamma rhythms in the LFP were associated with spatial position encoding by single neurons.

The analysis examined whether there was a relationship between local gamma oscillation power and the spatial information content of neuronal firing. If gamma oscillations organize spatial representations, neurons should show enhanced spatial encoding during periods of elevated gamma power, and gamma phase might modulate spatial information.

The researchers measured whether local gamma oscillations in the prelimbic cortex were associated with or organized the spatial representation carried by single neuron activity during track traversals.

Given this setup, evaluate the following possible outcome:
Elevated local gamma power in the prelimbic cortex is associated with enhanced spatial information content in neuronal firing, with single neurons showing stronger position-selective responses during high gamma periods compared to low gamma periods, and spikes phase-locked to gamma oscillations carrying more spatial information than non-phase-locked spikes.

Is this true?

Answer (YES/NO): NO